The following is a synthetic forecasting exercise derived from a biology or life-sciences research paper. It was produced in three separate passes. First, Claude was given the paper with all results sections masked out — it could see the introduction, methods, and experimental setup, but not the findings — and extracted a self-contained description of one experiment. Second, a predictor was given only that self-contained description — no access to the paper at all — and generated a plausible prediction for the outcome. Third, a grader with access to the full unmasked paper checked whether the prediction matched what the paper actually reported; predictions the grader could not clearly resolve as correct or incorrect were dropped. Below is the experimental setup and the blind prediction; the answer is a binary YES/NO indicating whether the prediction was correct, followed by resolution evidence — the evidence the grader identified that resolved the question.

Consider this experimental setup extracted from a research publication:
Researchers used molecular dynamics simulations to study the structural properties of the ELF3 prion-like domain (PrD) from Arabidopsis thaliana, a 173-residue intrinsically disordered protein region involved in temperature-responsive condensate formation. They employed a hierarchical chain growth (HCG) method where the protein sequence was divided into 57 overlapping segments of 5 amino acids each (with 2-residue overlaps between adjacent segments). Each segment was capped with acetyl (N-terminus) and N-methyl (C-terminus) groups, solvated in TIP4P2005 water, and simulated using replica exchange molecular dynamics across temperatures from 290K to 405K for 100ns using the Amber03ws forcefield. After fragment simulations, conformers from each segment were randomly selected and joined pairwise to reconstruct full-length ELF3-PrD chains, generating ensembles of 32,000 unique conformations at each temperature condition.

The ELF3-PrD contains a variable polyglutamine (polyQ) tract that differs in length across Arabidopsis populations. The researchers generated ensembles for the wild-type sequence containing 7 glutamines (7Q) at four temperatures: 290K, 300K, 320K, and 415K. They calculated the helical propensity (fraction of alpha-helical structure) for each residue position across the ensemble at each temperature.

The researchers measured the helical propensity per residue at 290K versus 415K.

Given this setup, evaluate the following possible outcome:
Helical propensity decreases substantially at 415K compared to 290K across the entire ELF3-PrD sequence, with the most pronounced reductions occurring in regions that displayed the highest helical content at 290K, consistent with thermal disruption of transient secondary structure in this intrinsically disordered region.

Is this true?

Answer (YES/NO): NO